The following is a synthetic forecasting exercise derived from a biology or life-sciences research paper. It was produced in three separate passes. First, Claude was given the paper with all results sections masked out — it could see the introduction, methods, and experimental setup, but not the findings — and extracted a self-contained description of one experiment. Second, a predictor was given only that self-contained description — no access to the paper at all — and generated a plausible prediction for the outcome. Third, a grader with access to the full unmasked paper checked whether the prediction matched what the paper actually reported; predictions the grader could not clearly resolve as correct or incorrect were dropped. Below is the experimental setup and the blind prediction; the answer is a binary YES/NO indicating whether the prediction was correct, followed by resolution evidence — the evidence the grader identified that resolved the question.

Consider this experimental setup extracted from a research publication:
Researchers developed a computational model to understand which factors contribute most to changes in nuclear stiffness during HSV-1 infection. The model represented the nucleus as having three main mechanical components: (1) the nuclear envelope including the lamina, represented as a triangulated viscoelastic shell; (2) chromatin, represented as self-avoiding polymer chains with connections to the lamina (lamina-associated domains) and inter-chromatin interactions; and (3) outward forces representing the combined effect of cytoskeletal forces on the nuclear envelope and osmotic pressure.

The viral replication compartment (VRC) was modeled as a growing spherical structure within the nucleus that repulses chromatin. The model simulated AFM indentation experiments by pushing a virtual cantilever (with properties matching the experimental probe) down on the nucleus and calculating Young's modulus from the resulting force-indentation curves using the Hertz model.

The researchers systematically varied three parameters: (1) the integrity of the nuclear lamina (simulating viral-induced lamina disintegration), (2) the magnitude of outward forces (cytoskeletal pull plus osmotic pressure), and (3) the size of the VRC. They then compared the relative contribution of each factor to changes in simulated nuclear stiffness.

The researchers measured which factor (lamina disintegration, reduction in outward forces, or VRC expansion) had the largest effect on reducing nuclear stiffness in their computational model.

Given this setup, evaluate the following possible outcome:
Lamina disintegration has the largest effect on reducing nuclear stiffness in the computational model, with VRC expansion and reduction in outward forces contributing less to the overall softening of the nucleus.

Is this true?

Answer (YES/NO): NO